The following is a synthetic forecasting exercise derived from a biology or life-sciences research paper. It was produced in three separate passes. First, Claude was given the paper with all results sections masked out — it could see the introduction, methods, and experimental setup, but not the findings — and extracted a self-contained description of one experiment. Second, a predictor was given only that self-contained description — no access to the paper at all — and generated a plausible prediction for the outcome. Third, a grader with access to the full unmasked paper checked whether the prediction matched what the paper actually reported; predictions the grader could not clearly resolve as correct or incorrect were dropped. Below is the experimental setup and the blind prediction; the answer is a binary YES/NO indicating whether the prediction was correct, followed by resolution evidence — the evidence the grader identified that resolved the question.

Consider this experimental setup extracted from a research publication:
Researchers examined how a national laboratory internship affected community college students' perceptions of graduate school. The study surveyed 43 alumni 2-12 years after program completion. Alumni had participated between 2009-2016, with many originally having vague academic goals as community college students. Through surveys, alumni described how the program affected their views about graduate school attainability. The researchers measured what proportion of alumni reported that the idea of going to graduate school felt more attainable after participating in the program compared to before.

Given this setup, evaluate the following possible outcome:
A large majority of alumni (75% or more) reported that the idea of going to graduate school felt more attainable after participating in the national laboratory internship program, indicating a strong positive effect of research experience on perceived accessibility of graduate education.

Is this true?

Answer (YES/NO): NO